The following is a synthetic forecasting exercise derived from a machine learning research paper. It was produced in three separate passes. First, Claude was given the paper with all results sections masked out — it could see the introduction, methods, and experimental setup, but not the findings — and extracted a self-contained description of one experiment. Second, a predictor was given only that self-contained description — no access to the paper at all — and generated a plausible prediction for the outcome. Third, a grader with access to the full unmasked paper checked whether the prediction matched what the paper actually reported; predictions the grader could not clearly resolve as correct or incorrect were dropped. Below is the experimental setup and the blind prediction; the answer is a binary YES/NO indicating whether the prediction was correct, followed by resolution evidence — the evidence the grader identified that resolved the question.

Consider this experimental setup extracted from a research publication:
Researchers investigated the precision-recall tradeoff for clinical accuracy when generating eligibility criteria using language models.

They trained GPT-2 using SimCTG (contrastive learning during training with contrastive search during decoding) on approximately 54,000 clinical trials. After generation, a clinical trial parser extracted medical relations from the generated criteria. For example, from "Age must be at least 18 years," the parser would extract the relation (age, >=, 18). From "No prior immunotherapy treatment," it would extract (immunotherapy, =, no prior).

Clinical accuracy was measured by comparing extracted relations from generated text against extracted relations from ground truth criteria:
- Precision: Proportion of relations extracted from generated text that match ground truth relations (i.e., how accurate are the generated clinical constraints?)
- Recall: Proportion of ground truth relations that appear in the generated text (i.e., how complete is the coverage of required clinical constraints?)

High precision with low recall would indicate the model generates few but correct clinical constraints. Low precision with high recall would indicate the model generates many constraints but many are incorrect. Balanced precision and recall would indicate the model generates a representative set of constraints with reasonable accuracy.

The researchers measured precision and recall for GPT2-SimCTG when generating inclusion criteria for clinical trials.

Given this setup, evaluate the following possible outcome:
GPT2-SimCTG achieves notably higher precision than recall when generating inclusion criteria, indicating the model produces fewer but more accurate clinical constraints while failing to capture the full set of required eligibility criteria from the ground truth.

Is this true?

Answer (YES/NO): YES